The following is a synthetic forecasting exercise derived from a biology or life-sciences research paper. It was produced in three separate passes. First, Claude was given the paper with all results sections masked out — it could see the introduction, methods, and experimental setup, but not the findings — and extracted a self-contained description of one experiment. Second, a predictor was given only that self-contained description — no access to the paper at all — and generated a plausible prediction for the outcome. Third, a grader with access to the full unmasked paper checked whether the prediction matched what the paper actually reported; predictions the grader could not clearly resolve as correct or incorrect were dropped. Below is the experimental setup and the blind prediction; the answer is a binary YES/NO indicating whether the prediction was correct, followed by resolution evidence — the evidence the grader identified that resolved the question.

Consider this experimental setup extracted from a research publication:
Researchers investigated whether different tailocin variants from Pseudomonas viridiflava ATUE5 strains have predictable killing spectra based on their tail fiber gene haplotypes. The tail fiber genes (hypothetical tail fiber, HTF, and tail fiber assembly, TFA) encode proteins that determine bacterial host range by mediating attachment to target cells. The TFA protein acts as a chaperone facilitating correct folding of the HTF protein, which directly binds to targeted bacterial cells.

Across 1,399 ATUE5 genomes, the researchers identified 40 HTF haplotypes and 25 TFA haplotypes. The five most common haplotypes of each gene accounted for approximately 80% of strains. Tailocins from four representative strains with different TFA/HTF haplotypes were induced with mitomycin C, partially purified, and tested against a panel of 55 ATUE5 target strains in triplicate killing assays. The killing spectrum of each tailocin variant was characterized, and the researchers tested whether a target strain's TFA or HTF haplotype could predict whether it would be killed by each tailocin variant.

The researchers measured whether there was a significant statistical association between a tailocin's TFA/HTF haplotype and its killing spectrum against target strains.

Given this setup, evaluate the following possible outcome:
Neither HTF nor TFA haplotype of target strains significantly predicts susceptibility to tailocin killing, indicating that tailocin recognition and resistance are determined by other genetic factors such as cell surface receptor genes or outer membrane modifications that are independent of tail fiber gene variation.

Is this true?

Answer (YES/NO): YES